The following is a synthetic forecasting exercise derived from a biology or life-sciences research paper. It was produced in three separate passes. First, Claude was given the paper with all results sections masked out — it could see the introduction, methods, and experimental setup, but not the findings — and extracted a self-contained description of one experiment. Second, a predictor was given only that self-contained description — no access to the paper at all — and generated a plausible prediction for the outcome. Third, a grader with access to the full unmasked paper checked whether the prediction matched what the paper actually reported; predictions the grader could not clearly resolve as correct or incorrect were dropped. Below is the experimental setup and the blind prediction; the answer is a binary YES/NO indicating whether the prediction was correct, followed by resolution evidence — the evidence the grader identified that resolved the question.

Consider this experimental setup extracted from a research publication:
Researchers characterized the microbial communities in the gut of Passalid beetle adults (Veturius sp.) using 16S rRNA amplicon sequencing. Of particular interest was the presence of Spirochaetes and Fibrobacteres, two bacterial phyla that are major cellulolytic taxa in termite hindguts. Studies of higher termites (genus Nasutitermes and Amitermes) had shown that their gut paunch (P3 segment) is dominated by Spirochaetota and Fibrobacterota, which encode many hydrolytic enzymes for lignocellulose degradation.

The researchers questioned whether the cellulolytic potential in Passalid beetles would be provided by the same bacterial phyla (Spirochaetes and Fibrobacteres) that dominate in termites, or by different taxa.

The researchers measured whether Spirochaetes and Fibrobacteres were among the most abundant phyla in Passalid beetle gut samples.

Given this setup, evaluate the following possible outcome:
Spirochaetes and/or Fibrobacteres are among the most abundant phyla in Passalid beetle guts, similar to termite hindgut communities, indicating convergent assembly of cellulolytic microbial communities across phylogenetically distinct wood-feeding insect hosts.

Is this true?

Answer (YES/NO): NO